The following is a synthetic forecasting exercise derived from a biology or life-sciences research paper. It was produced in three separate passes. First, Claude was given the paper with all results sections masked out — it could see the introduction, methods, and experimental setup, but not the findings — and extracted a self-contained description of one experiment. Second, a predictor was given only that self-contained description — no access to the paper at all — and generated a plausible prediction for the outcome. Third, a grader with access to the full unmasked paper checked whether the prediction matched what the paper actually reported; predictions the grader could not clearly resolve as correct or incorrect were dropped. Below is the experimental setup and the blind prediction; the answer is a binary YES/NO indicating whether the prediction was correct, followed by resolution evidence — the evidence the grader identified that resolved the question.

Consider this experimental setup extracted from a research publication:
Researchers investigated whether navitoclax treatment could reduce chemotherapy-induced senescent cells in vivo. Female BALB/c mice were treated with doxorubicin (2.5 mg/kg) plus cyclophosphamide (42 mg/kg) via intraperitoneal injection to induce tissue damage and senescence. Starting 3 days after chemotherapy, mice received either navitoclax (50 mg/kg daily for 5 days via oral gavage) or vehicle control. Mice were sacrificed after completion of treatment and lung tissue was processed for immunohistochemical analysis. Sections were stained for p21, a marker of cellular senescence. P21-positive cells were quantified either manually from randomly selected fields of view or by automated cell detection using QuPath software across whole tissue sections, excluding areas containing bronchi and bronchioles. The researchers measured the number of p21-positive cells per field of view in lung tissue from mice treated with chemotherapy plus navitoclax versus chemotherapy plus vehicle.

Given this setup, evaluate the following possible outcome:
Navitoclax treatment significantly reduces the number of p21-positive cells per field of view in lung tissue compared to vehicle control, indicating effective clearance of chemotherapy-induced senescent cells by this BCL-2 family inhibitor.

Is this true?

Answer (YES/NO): NO